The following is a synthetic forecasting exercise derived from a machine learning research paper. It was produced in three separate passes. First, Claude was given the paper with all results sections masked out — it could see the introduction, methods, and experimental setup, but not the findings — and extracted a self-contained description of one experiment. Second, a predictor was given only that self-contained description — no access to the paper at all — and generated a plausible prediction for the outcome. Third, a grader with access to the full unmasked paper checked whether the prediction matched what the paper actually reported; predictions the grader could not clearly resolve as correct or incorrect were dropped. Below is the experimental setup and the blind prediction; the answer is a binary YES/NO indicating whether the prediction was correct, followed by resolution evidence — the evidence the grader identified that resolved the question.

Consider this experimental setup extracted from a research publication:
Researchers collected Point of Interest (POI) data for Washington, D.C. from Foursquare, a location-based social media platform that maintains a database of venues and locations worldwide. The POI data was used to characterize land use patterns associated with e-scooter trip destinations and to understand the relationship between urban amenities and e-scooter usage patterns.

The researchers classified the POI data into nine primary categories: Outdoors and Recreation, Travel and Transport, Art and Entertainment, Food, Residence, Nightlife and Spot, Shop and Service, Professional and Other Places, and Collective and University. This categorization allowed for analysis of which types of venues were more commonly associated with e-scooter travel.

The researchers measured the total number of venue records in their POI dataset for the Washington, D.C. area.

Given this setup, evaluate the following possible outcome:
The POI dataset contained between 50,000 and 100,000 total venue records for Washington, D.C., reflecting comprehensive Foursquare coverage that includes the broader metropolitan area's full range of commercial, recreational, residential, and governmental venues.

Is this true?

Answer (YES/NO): NO